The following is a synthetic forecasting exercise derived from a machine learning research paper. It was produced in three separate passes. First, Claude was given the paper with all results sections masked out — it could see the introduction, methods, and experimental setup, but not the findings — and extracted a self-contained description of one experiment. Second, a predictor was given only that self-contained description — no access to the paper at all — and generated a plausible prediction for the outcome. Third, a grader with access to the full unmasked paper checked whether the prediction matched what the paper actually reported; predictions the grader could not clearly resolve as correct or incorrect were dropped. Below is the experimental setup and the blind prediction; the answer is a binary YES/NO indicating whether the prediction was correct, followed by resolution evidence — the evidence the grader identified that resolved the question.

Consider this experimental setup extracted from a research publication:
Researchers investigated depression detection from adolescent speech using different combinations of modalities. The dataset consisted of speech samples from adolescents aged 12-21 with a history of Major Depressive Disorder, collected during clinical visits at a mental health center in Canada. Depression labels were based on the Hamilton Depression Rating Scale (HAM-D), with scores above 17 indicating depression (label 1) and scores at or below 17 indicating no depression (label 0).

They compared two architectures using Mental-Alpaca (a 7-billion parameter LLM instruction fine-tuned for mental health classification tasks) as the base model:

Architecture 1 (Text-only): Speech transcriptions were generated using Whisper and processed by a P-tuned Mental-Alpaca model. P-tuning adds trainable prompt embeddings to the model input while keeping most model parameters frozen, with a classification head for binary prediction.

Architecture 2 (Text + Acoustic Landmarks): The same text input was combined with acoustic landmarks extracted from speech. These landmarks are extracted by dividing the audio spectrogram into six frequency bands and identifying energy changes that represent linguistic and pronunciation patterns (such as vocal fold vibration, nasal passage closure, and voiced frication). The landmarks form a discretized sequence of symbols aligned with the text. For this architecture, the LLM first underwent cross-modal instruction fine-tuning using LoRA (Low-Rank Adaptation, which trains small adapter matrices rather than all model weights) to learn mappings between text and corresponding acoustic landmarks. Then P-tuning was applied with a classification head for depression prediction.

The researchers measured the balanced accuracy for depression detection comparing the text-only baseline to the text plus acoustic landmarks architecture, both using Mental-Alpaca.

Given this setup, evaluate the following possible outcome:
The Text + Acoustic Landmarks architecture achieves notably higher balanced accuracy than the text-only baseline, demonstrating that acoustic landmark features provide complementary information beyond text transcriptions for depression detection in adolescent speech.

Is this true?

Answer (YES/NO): NO